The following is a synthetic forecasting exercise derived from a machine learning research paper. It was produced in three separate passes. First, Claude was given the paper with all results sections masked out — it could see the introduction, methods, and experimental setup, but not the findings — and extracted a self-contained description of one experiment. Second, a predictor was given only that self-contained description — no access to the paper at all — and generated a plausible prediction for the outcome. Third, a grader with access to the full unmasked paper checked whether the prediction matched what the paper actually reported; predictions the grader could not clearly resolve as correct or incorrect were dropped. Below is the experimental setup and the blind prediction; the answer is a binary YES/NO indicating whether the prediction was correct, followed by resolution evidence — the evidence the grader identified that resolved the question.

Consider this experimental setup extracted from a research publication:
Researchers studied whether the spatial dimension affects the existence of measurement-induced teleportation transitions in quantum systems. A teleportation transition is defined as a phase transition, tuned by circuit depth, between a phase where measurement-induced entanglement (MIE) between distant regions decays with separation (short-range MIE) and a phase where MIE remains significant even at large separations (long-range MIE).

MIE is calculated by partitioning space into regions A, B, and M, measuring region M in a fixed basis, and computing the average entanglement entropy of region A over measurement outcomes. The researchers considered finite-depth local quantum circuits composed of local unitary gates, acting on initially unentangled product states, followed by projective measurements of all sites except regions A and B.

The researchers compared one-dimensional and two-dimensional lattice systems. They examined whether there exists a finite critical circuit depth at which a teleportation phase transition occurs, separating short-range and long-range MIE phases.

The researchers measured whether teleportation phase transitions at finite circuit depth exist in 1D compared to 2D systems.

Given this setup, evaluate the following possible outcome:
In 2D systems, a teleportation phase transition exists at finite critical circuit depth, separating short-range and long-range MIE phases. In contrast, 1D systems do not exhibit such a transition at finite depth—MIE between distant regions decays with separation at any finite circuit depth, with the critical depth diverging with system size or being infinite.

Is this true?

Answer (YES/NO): YES